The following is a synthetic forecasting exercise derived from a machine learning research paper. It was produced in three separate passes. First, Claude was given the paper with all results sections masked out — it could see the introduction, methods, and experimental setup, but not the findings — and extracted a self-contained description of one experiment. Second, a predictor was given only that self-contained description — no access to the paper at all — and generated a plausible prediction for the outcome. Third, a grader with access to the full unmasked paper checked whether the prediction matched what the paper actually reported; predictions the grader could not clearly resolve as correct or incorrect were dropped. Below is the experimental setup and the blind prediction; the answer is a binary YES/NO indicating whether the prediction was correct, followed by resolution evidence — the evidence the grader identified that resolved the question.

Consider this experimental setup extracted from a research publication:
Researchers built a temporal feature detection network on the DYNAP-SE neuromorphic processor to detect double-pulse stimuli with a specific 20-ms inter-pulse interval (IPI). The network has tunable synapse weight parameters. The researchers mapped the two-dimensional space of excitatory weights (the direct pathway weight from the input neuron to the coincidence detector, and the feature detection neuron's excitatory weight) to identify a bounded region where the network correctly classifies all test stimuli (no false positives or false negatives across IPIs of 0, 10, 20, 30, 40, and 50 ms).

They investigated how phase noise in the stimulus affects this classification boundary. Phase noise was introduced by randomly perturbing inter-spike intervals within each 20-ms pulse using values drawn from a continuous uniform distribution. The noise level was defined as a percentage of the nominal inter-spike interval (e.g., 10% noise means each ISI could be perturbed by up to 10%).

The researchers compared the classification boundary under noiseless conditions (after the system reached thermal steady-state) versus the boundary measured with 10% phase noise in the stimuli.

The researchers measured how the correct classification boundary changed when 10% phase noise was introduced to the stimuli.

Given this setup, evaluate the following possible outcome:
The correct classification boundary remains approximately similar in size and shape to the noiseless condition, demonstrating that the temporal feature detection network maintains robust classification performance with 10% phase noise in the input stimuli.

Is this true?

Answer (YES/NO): NO